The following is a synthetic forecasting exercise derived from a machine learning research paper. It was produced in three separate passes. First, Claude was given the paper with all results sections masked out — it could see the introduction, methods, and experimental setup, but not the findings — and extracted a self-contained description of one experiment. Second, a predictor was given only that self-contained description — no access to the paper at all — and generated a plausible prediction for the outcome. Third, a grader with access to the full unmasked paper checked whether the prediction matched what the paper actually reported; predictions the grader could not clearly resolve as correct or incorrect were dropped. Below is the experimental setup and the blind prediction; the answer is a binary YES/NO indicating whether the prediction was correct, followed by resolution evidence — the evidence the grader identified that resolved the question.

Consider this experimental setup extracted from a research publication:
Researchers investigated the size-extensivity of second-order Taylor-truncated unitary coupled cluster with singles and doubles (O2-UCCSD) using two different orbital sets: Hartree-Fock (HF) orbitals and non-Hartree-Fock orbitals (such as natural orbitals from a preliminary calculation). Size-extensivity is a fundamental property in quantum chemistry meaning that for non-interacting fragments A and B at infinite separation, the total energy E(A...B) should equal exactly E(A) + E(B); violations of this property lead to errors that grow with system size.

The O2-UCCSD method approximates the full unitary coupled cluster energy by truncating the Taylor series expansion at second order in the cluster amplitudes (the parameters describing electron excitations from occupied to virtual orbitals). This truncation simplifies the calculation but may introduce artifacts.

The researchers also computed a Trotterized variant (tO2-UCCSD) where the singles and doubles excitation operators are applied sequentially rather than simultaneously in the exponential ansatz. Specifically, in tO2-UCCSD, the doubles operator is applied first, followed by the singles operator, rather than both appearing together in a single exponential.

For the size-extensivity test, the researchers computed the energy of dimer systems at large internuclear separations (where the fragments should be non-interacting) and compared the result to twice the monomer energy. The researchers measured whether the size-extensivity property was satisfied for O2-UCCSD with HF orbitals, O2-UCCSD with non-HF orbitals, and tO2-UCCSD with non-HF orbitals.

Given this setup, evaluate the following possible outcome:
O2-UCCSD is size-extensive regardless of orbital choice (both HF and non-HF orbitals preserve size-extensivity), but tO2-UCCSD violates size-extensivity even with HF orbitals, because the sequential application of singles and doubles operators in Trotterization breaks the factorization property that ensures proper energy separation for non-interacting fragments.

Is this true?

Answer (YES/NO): NO